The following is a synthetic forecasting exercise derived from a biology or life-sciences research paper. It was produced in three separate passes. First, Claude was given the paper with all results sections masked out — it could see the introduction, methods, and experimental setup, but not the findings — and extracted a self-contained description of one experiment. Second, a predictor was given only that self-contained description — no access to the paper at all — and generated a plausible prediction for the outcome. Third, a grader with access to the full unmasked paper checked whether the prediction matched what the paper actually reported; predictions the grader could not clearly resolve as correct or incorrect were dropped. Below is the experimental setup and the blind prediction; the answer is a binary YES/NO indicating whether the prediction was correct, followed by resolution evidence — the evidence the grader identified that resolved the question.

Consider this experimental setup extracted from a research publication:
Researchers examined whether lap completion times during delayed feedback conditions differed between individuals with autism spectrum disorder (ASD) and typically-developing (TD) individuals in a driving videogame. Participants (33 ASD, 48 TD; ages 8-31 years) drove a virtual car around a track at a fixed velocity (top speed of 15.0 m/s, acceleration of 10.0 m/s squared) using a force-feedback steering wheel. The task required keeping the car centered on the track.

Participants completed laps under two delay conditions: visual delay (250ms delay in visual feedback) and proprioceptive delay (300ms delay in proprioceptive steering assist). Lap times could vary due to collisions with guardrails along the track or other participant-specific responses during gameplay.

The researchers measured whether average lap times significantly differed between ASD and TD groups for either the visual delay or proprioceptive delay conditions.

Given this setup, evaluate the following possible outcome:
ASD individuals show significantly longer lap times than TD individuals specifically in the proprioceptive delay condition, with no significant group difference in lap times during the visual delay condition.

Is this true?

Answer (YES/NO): NO